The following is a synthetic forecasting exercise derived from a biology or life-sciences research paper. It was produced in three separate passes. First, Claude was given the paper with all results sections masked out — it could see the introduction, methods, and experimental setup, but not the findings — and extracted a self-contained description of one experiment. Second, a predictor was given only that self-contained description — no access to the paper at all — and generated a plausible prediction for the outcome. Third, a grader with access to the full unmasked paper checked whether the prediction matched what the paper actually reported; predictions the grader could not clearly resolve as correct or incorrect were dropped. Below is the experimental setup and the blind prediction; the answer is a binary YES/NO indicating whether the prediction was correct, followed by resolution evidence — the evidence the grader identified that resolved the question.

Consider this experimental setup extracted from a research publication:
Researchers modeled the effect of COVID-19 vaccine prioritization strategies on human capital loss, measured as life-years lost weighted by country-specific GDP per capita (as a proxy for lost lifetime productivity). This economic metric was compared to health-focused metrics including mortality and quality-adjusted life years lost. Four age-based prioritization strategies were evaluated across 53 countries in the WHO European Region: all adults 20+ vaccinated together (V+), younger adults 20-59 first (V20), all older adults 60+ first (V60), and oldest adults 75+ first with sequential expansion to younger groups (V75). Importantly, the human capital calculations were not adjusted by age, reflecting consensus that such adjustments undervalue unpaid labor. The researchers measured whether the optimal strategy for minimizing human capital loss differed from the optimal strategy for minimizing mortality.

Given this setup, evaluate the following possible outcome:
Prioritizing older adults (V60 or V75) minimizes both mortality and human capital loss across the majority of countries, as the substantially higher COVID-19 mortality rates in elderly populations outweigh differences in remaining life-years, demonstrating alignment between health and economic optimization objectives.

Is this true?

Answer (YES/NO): NO